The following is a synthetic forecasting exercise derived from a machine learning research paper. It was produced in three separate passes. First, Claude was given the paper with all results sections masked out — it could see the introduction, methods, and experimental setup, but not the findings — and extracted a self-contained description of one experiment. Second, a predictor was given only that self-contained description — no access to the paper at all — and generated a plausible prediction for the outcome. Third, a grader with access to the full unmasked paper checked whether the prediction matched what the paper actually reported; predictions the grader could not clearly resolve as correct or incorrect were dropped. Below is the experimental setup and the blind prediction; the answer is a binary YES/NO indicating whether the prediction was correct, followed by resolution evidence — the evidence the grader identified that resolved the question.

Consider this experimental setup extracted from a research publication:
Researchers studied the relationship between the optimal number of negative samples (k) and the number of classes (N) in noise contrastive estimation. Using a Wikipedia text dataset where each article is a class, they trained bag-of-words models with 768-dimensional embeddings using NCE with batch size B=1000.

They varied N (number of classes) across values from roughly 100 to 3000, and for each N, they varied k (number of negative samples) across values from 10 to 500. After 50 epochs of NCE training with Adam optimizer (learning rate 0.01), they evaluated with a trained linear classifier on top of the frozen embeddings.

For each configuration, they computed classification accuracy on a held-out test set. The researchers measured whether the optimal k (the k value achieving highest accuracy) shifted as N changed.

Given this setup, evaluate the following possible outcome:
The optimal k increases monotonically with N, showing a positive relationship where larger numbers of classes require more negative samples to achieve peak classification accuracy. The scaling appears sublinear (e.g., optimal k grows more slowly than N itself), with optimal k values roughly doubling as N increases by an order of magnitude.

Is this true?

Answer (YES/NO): NO